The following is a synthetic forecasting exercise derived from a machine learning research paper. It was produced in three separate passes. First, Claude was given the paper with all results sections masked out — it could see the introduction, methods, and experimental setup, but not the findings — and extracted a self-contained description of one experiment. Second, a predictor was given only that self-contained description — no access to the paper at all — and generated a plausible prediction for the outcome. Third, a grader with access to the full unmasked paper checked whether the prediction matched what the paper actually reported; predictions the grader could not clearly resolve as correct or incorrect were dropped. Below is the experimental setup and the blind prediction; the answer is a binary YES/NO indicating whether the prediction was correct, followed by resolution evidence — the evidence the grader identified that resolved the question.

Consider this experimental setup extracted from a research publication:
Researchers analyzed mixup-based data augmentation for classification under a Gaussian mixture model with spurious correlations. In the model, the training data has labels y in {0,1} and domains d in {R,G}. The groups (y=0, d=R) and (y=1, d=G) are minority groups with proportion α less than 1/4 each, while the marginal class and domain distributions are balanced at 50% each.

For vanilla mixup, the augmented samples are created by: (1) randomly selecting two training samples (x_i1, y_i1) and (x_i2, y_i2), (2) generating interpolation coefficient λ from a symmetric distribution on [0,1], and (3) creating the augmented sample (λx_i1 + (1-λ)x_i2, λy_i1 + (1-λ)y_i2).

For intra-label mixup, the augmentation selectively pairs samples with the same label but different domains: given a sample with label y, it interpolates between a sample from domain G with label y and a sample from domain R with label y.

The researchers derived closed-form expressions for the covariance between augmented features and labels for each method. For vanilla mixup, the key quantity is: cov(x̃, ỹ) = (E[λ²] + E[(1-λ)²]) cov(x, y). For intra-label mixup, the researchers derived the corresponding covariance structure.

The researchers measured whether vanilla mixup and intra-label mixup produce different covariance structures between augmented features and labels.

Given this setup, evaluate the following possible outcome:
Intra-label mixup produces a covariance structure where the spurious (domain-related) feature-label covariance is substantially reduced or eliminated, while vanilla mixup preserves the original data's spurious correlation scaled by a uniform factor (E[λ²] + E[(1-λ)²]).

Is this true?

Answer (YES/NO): YES